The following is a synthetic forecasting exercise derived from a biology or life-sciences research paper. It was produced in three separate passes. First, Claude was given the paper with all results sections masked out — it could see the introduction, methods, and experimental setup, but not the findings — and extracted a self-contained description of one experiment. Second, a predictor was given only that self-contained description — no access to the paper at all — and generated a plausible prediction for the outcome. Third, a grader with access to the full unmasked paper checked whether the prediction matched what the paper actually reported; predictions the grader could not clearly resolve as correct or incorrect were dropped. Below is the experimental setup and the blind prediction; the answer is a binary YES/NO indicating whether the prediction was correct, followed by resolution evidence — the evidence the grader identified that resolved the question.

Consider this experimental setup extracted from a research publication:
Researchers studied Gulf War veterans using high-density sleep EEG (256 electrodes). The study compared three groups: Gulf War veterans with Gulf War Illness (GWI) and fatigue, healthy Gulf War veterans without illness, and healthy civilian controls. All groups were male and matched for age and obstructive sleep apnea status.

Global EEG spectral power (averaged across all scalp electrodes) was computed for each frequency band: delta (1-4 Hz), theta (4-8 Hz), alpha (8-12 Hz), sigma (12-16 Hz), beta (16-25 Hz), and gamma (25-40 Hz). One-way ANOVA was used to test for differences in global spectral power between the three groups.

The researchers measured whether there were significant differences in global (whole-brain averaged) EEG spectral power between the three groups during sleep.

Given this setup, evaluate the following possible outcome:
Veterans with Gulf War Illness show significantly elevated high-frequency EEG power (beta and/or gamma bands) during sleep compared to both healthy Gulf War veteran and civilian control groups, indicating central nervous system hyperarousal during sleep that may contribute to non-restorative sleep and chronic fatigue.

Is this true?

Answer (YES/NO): NO